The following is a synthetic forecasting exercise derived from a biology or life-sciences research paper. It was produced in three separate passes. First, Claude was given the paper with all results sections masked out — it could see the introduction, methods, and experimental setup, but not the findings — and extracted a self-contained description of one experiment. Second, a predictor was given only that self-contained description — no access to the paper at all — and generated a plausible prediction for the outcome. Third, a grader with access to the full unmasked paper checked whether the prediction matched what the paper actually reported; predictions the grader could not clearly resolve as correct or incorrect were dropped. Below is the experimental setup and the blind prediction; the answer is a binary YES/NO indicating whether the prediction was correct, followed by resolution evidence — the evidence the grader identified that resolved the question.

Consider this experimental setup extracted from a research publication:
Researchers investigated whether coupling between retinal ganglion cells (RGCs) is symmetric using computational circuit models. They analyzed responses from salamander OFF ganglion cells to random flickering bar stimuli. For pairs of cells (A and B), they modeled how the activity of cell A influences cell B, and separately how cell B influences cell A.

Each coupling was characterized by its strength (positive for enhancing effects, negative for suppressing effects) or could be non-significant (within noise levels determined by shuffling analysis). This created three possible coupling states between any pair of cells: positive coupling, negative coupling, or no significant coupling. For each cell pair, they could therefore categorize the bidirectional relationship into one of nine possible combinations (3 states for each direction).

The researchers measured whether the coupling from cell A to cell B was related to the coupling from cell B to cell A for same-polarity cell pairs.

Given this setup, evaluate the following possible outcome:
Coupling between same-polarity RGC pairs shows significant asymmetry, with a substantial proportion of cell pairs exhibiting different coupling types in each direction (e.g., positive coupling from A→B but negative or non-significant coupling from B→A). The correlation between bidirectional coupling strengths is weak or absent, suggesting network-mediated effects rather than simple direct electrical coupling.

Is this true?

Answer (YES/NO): NO